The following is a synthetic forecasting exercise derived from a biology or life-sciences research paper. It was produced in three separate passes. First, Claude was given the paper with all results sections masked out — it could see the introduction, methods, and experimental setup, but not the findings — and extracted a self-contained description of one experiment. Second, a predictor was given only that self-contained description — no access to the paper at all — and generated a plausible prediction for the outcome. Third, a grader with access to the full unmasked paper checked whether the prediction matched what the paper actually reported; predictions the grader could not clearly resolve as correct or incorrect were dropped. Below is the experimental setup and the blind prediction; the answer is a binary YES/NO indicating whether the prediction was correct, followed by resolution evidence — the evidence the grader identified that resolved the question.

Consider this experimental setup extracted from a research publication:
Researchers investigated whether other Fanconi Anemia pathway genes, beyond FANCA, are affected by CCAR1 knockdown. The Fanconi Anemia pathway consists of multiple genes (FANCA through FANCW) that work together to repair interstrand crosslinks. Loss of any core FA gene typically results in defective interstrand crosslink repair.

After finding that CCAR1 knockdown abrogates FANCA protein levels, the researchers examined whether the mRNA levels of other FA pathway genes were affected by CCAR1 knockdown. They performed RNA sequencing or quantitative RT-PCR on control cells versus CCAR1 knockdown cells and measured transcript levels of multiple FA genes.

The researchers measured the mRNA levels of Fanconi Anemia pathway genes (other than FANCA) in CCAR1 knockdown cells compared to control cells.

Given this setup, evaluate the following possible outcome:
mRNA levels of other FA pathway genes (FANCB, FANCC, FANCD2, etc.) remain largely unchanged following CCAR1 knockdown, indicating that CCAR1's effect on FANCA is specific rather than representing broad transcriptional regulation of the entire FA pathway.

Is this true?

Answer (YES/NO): YES